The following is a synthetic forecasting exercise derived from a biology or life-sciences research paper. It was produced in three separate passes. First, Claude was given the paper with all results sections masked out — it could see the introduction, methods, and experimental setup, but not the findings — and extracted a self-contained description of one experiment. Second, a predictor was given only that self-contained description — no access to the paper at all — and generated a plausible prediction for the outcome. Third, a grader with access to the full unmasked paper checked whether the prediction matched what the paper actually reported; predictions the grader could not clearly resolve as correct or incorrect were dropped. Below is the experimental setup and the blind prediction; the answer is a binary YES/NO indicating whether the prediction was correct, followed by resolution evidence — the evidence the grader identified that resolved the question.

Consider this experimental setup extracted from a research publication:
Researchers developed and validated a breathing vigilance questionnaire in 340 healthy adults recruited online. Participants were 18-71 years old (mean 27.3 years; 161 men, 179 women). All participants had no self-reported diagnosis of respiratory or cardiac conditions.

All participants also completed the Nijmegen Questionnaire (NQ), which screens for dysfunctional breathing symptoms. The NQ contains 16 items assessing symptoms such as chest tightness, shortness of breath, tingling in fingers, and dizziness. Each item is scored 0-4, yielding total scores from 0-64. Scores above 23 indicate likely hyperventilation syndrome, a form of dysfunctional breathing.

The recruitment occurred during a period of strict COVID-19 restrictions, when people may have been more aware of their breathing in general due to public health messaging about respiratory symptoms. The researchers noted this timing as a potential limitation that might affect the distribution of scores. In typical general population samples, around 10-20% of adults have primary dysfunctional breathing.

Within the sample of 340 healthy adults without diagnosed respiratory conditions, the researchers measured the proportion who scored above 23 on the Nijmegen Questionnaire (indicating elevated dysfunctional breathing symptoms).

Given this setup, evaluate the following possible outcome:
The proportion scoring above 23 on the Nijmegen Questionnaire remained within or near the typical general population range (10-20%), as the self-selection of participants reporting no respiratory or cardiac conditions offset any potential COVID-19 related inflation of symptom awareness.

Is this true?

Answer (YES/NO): NO